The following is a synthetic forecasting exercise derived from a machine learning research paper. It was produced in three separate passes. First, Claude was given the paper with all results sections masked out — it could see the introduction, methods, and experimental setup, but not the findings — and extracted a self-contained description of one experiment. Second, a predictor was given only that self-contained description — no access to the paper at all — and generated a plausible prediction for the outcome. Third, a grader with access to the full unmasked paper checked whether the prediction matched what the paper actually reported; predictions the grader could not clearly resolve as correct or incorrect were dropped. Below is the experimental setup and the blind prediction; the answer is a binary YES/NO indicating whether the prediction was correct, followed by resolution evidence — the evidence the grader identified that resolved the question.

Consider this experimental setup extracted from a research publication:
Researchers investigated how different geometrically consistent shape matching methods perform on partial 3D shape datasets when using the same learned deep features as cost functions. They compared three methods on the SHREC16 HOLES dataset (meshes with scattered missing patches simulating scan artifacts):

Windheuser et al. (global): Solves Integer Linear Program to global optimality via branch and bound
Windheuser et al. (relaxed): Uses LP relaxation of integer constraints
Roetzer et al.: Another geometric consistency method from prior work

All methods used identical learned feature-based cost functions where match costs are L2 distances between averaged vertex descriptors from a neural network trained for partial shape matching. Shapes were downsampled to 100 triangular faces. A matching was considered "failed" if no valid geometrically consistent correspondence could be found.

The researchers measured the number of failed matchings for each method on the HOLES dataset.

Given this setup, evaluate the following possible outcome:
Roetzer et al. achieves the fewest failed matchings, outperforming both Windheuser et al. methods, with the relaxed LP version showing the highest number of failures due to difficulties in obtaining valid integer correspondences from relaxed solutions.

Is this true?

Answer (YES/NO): NO